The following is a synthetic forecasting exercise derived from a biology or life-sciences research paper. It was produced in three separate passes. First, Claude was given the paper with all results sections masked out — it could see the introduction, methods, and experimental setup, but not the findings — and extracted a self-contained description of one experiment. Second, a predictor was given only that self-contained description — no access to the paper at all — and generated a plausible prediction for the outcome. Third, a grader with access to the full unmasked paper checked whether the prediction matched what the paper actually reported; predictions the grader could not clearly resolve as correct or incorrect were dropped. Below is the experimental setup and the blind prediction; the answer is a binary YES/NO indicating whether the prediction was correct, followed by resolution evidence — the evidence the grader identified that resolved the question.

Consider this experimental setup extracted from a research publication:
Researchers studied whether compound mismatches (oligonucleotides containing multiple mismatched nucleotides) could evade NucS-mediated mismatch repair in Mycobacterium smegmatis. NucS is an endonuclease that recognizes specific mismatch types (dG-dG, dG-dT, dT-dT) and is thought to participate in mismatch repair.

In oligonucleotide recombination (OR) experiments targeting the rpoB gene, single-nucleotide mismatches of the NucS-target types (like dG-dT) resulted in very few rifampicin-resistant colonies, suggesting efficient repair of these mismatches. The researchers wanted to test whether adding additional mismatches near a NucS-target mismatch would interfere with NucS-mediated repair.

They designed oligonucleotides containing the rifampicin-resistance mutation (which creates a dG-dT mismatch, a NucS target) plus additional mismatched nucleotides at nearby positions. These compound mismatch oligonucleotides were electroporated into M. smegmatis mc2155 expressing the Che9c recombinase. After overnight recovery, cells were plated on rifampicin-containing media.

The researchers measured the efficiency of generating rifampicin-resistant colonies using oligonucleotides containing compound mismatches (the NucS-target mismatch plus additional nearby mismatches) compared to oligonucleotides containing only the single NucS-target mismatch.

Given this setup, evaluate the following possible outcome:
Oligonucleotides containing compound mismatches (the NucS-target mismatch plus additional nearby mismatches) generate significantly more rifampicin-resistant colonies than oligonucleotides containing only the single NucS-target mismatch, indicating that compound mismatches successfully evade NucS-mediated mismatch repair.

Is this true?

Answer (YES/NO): YES